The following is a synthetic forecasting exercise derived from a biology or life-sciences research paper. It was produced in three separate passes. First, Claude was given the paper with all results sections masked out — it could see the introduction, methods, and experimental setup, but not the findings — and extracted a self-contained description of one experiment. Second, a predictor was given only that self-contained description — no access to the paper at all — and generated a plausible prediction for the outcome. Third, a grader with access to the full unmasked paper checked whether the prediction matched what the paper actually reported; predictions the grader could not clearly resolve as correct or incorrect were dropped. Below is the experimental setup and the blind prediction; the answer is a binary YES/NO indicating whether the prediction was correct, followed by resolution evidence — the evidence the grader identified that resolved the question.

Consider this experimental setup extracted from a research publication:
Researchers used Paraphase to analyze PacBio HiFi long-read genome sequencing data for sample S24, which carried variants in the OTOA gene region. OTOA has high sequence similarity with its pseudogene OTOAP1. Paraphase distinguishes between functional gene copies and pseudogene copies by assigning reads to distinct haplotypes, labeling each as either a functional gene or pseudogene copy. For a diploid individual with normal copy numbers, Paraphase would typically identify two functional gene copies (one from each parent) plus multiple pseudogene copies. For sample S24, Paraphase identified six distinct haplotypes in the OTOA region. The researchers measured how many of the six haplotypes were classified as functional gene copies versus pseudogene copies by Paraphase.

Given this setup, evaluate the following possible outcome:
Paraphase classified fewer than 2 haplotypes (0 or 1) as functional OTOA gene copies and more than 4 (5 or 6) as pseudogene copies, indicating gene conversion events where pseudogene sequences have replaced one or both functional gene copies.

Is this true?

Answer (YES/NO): NO